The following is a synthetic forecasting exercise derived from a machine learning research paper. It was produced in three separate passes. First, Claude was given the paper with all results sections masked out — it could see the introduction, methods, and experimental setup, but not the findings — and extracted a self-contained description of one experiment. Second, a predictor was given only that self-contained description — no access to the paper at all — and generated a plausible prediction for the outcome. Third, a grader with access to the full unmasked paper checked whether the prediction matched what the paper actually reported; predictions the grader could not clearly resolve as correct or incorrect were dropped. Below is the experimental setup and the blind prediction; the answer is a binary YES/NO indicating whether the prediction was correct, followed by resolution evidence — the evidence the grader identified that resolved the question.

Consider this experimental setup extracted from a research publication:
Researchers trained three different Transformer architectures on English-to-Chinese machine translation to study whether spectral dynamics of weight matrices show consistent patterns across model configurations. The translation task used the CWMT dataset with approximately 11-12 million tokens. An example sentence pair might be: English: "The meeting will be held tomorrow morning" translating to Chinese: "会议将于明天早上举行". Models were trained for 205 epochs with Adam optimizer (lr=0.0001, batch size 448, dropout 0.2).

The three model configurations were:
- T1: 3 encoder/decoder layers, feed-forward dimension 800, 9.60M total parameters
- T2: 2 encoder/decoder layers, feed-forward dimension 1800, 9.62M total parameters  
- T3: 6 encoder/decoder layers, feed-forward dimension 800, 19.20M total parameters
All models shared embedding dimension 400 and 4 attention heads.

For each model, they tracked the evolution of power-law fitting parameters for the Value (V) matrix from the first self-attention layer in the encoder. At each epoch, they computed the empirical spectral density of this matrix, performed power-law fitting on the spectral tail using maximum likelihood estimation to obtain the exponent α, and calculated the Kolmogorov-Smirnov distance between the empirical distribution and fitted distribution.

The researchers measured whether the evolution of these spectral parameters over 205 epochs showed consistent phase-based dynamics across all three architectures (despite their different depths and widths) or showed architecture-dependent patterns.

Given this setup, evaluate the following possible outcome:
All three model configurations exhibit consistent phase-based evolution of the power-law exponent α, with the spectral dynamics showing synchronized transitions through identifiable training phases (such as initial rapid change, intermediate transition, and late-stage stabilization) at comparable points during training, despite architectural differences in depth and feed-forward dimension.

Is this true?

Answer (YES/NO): NO